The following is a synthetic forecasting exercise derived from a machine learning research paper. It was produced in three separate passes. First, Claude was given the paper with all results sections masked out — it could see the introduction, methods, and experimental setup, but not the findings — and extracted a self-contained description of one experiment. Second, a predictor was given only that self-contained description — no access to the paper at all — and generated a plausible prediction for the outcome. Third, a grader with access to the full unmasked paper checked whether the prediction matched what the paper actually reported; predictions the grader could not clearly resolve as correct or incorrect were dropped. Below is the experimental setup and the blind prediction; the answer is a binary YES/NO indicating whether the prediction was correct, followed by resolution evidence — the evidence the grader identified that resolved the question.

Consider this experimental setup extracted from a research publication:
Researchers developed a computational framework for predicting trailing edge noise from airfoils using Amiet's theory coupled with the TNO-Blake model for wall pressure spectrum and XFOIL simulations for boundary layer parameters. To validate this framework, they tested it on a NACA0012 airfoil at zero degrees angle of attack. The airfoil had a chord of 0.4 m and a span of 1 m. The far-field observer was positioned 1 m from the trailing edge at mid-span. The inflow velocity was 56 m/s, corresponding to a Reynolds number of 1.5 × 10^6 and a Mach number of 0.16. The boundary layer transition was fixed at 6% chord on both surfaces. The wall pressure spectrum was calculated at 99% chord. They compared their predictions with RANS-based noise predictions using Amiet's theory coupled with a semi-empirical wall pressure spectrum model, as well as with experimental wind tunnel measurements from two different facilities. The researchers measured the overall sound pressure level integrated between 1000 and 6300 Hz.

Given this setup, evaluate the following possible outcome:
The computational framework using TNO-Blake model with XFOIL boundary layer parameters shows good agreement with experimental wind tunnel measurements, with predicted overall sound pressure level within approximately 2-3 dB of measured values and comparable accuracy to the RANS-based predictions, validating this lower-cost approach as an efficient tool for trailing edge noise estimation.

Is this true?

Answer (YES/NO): NO